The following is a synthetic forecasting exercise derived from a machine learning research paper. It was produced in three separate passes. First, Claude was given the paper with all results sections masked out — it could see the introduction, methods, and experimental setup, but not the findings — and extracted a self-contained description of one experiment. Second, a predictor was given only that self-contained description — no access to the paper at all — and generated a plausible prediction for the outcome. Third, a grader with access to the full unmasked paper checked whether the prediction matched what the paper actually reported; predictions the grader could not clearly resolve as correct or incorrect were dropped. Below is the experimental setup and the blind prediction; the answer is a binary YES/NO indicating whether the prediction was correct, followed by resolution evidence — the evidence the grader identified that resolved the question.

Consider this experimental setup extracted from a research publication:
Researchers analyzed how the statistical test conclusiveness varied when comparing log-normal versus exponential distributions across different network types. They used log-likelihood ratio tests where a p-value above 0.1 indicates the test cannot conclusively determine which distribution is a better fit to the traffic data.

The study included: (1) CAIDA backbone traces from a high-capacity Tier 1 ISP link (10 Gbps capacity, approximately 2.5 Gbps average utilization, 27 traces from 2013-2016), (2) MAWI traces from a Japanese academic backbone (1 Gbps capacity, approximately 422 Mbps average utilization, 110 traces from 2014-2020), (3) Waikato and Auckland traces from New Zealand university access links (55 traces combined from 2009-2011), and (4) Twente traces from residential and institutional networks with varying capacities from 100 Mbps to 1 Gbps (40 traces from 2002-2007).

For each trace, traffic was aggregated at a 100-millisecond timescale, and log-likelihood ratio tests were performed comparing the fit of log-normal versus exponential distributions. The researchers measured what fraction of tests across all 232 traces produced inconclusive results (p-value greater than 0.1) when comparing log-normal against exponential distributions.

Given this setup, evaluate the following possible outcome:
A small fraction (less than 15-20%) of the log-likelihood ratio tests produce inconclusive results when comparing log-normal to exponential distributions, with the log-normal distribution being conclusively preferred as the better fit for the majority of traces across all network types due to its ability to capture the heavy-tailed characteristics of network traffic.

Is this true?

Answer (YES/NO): YES